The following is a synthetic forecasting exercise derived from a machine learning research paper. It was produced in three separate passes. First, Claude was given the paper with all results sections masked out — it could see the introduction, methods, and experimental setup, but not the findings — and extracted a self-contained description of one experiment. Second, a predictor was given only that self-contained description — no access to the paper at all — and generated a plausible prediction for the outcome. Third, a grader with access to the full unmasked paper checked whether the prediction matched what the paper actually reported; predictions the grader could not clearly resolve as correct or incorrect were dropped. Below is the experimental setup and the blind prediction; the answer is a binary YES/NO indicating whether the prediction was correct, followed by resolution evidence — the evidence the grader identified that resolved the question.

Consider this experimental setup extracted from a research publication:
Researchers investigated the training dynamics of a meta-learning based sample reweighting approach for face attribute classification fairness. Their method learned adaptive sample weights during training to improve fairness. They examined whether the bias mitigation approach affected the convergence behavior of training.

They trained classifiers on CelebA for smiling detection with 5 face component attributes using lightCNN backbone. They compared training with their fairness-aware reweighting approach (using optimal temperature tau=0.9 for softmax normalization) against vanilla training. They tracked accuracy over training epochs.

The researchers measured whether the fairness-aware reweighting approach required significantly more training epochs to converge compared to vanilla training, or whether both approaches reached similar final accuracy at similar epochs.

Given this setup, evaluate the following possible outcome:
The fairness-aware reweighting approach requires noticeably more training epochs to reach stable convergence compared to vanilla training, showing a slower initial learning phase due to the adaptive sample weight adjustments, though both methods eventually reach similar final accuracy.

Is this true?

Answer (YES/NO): NO